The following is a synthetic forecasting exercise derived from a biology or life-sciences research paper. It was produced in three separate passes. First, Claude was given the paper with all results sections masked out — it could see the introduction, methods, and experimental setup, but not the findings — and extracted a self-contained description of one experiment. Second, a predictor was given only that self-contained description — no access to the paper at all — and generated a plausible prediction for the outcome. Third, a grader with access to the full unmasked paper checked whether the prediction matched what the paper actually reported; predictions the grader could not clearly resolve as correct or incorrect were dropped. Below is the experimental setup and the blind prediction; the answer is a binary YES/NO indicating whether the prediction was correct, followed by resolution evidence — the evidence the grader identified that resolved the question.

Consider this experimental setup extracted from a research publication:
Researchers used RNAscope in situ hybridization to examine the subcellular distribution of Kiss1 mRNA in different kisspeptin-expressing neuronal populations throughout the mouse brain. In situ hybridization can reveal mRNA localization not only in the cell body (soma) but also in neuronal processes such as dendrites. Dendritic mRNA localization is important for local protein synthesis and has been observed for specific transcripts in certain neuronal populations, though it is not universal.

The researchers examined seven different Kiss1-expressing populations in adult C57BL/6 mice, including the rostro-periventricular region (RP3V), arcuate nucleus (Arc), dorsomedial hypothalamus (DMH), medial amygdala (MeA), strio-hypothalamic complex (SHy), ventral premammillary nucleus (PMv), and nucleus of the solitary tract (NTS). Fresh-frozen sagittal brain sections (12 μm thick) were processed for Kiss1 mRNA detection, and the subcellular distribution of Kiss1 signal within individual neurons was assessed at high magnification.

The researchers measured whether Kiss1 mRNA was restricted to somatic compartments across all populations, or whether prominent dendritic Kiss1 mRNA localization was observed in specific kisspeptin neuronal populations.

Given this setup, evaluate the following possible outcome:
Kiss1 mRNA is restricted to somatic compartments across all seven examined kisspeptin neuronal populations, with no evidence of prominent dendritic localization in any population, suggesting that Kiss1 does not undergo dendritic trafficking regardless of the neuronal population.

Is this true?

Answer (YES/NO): NO